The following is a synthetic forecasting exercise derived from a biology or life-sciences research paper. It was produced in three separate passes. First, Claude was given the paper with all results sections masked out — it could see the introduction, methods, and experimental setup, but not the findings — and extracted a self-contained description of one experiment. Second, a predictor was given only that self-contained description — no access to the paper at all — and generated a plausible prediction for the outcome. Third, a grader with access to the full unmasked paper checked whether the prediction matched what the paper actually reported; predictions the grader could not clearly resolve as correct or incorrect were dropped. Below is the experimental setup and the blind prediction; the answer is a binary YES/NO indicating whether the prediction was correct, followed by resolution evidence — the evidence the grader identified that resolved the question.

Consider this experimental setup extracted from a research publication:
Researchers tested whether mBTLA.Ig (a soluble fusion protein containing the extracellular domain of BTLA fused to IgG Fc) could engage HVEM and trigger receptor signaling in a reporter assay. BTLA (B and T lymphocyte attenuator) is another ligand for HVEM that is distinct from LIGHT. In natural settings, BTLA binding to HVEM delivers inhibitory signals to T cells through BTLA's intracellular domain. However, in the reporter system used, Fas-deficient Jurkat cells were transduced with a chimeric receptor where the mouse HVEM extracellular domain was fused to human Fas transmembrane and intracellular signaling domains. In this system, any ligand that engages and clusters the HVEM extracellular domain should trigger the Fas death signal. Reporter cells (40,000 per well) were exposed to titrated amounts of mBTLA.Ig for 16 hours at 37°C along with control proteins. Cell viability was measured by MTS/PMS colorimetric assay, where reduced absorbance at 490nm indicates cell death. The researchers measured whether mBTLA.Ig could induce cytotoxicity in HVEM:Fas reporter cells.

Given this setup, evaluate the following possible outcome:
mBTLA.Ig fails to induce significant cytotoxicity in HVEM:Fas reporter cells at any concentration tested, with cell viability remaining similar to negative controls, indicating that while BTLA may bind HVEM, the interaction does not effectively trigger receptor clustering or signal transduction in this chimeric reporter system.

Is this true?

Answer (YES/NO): YES